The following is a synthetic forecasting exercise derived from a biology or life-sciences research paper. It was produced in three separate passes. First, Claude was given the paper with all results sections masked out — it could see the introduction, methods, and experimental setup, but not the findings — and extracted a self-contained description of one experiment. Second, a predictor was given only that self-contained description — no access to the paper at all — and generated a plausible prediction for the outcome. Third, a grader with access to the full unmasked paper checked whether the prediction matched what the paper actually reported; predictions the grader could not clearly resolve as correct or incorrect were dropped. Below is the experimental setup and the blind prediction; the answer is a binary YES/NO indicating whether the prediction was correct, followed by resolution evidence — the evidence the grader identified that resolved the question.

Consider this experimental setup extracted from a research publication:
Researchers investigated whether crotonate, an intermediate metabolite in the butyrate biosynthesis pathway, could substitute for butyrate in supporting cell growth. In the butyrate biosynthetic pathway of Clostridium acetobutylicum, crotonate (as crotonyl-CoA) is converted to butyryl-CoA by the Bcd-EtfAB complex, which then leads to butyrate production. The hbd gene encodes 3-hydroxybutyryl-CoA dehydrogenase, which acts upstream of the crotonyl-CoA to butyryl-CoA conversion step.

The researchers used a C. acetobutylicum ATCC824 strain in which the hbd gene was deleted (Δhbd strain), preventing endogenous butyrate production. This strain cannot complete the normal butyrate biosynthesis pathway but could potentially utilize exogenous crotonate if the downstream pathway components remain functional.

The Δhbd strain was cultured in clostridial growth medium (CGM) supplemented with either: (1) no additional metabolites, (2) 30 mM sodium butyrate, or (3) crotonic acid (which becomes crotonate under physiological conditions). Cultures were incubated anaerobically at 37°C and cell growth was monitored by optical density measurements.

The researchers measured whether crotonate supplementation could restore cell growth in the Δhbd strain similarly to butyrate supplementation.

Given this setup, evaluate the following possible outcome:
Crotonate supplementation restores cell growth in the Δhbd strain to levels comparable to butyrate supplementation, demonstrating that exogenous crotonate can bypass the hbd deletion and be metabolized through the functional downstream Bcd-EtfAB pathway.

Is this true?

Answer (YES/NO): NO